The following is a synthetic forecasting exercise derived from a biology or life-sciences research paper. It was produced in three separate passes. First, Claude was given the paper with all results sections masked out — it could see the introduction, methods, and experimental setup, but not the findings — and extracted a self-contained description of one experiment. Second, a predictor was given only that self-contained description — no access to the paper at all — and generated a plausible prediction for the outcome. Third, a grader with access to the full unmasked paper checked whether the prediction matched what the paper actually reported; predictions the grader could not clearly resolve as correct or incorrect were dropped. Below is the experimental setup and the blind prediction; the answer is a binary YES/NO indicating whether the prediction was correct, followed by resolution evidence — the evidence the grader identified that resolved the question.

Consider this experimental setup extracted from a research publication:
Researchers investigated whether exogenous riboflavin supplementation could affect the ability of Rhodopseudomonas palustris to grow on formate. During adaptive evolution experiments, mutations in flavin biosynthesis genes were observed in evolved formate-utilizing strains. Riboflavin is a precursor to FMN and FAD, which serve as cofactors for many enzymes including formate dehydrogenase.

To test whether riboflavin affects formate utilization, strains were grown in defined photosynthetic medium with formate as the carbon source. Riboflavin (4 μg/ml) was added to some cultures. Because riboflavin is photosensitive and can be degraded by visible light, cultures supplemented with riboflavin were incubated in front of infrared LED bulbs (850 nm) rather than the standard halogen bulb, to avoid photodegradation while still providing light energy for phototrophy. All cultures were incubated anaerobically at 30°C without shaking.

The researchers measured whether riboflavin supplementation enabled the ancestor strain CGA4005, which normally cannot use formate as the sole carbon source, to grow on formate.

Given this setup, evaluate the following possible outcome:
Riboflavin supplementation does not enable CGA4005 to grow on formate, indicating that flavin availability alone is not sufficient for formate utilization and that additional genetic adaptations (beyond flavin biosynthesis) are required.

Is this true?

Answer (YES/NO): YES